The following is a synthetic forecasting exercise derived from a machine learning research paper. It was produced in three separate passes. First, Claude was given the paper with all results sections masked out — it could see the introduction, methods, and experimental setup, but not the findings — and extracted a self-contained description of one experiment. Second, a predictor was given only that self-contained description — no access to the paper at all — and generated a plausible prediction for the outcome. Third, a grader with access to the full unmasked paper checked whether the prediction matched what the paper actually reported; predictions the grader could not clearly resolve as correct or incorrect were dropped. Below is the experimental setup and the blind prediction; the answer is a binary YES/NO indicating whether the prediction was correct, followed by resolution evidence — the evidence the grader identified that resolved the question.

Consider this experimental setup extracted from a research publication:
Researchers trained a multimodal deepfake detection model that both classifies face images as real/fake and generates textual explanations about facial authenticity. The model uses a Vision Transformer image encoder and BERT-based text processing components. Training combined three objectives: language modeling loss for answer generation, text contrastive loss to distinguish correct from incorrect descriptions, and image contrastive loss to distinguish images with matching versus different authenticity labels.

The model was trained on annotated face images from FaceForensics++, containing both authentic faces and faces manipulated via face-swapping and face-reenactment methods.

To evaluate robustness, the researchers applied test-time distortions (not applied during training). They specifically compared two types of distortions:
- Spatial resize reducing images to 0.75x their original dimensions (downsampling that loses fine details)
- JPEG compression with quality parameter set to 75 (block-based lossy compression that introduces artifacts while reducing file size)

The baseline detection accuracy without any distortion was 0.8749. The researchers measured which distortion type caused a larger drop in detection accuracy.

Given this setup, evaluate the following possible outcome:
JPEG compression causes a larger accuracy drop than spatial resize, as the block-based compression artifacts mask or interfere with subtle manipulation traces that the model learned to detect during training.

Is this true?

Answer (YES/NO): YES